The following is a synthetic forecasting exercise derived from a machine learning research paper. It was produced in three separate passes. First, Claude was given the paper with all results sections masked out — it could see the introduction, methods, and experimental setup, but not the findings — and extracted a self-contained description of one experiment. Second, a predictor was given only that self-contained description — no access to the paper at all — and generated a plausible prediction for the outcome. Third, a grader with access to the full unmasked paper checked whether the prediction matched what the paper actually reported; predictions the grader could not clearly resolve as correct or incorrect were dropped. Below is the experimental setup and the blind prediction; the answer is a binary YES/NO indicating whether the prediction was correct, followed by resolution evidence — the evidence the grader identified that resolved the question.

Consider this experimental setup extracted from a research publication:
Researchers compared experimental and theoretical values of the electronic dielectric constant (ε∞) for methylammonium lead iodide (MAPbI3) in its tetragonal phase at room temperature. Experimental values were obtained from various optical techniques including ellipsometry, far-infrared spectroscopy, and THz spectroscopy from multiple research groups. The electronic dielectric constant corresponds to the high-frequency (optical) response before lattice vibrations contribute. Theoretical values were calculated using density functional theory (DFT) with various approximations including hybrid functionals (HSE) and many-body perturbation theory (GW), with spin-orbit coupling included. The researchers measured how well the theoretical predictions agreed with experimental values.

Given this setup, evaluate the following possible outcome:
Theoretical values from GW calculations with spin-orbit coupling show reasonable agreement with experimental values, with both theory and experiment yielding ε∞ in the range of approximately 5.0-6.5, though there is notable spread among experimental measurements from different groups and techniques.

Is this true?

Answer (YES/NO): NO